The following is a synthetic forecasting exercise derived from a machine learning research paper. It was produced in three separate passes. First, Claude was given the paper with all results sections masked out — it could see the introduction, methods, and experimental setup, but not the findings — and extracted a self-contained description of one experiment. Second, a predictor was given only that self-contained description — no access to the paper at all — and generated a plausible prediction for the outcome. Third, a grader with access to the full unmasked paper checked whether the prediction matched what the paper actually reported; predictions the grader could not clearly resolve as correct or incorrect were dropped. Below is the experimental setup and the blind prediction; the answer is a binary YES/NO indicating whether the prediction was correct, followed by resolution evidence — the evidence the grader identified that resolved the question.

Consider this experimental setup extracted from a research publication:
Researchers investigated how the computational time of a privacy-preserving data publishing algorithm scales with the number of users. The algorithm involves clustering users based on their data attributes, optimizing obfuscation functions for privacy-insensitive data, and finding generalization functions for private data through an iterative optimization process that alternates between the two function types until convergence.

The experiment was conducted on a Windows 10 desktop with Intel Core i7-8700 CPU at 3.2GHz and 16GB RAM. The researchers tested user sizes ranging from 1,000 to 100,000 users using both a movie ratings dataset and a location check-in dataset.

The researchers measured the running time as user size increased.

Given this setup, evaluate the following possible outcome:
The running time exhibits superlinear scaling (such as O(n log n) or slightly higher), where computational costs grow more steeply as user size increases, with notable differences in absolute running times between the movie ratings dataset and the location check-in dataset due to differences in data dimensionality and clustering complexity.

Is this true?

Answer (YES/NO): NO